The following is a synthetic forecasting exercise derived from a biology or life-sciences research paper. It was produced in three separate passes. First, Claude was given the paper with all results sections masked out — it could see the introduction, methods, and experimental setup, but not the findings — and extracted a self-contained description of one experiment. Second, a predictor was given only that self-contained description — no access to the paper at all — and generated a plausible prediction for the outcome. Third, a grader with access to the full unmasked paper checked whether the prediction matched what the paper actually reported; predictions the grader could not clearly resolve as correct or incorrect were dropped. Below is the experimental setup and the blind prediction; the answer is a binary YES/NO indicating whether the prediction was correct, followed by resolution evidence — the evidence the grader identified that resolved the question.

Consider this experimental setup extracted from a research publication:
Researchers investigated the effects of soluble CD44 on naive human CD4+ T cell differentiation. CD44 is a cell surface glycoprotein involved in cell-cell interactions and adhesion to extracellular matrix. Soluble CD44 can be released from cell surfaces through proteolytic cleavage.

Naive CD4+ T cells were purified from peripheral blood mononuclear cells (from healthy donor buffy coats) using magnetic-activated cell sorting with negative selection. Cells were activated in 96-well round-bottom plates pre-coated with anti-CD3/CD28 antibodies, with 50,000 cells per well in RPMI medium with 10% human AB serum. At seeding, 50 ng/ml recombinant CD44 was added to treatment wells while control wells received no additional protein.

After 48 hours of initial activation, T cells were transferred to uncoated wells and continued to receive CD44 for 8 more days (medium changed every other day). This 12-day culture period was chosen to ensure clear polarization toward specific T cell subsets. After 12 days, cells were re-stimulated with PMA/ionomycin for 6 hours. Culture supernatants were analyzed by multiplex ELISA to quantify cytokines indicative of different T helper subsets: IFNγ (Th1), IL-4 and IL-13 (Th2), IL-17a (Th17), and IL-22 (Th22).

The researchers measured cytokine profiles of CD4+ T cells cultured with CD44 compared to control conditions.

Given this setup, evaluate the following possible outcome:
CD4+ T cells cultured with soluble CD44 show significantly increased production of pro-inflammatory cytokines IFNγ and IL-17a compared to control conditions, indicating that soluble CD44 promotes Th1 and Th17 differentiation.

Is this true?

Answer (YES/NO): NO